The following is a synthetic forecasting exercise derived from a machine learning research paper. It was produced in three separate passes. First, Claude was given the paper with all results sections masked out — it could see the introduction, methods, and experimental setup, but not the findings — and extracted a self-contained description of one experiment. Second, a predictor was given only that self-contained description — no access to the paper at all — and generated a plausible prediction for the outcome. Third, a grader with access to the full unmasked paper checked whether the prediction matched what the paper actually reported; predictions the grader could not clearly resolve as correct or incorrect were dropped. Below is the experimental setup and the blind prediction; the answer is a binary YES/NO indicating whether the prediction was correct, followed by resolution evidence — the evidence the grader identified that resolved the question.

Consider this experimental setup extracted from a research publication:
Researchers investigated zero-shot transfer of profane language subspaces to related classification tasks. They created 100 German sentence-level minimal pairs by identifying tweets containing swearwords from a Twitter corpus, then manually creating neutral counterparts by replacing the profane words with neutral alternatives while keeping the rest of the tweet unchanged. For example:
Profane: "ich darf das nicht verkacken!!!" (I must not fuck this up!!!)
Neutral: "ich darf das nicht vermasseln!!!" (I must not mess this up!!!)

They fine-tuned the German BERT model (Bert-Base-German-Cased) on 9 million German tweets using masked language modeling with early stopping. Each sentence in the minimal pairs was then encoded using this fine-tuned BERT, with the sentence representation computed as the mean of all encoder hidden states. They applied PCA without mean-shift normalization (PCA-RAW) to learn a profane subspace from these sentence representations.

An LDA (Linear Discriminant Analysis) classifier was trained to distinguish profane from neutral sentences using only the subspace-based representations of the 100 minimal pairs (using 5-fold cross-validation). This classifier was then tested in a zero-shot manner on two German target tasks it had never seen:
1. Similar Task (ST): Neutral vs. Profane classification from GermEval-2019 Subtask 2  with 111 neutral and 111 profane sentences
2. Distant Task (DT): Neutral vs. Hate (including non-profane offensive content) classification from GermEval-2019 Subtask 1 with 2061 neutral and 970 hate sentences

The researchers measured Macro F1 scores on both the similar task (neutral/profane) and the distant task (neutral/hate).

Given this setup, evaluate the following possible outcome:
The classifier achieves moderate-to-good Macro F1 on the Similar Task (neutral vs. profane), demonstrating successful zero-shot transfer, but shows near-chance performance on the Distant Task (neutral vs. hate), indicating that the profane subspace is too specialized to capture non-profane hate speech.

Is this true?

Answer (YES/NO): NO